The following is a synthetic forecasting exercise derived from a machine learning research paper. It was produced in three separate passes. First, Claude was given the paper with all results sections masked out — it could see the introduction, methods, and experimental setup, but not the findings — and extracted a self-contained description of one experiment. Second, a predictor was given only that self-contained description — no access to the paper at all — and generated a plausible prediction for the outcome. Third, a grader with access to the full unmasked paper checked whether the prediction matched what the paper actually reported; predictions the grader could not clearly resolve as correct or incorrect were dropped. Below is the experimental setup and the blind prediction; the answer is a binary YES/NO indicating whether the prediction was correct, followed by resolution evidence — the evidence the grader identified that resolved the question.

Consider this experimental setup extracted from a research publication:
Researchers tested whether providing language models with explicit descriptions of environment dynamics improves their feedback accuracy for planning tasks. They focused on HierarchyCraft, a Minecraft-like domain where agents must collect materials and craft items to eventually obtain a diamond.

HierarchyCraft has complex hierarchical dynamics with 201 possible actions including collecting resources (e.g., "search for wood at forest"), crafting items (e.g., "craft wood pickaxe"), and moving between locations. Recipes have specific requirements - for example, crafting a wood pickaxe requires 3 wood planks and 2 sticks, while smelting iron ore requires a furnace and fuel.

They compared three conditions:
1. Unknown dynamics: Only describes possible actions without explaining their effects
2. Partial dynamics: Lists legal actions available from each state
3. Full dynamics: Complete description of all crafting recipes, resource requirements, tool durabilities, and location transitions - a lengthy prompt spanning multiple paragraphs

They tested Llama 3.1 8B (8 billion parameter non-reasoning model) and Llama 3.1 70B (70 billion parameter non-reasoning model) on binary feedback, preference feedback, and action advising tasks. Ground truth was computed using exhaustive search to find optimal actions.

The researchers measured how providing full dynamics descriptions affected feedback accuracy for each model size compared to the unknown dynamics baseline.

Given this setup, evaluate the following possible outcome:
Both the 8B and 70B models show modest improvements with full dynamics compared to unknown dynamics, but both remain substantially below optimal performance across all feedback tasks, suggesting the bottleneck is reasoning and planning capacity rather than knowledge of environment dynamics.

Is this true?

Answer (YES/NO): NO